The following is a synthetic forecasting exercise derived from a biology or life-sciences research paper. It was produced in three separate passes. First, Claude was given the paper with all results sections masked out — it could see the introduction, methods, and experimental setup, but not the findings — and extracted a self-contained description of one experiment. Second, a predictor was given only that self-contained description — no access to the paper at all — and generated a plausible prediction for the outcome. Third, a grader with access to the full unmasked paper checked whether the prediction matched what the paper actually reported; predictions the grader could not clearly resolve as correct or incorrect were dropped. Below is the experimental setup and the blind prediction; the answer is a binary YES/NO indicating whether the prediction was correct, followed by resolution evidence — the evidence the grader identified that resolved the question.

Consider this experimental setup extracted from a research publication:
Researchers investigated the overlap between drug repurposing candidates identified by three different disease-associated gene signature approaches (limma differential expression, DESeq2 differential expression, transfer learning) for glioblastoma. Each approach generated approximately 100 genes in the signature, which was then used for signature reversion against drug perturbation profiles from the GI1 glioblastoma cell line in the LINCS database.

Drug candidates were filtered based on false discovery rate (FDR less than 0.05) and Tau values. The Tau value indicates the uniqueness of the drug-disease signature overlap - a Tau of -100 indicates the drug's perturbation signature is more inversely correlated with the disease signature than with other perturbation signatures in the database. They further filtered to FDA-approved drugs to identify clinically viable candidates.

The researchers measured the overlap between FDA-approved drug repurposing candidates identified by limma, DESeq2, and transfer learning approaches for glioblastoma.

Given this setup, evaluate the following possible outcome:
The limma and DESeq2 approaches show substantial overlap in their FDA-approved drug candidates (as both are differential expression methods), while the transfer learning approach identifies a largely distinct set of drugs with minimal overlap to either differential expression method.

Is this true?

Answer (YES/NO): NO